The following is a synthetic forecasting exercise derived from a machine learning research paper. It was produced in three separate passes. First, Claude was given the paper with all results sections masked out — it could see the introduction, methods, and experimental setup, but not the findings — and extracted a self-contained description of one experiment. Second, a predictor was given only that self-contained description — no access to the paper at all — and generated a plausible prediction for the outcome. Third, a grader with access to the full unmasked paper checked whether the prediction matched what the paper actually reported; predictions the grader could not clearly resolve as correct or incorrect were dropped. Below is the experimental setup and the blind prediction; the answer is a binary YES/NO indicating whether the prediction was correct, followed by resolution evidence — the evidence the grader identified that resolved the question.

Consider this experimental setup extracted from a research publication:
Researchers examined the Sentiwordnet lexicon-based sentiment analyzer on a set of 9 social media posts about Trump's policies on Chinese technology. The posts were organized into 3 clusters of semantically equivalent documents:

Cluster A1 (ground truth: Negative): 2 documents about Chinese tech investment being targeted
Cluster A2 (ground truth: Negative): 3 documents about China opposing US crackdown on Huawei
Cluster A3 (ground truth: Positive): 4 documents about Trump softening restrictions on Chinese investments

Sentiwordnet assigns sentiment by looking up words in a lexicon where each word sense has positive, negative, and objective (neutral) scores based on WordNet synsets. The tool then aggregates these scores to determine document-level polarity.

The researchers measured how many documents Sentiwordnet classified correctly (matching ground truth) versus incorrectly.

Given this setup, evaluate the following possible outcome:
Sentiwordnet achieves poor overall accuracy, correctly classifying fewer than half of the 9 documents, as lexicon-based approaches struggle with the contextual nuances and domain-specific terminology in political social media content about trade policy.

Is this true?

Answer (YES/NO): NO